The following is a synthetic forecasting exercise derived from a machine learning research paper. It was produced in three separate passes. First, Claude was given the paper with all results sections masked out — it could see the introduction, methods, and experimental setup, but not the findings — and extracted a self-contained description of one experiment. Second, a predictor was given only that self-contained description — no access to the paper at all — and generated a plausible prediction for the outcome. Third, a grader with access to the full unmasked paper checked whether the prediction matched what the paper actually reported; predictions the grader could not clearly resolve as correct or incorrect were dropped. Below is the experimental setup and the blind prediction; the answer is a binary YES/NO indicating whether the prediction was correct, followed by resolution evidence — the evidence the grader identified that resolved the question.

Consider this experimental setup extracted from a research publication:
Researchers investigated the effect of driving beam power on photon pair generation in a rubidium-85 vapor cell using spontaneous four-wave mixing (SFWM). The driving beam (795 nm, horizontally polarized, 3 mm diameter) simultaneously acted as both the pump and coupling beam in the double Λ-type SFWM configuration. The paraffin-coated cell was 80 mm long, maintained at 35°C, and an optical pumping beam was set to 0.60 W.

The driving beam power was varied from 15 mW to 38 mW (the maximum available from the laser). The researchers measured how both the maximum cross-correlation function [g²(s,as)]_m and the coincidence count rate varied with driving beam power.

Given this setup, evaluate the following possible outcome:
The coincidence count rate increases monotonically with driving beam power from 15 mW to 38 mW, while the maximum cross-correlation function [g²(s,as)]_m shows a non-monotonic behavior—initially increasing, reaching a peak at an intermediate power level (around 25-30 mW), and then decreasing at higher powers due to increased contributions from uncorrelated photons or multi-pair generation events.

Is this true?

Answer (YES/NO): NO